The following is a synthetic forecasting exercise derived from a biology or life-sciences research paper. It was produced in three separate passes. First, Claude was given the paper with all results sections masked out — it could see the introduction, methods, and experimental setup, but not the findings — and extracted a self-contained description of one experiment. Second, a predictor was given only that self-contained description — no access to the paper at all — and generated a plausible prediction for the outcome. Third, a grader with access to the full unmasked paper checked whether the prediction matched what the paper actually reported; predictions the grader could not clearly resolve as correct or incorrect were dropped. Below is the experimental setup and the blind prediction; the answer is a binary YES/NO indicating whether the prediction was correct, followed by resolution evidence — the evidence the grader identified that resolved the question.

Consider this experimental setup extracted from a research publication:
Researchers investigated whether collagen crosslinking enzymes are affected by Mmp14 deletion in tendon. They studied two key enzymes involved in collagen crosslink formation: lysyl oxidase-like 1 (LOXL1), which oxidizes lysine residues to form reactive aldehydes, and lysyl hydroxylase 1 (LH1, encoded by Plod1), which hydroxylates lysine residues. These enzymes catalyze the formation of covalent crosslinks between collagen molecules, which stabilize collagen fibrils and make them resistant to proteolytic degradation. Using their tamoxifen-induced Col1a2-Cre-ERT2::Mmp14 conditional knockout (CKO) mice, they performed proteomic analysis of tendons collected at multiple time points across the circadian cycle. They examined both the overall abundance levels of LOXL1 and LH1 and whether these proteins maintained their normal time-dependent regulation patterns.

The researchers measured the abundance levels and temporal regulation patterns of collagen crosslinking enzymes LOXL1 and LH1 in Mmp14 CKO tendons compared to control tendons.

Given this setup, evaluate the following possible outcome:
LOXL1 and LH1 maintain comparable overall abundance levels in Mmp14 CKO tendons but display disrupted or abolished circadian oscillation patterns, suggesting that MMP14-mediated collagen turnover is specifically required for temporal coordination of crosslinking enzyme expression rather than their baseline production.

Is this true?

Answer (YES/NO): NO